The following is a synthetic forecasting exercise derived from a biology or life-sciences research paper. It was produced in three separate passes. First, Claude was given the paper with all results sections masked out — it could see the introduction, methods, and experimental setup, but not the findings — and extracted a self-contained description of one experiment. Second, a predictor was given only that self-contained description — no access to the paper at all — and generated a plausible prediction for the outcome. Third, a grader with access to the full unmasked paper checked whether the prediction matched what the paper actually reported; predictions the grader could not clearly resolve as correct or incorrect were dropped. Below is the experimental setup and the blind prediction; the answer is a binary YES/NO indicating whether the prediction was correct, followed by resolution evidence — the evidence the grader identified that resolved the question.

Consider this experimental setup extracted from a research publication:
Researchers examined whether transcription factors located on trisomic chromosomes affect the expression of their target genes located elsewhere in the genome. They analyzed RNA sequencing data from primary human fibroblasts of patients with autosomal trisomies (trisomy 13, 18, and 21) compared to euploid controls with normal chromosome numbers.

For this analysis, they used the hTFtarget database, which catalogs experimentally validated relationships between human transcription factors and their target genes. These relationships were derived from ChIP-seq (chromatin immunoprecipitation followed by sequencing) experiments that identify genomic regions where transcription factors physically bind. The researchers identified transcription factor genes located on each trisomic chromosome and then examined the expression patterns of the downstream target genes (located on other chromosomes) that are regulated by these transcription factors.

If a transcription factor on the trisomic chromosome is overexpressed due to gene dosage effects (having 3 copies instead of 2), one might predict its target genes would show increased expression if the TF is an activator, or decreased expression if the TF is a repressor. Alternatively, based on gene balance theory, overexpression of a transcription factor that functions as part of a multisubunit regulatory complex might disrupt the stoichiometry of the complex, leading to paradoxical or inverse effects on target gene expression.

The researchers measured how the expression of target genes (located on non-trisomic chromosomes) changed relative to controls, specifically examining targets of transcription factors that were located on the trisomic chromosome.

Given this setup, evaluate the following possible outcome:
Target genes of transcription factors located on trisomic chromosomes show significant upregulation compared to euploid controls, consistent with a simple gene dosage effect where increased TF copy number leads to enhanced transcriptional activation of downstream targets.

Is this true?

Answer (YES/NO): NO